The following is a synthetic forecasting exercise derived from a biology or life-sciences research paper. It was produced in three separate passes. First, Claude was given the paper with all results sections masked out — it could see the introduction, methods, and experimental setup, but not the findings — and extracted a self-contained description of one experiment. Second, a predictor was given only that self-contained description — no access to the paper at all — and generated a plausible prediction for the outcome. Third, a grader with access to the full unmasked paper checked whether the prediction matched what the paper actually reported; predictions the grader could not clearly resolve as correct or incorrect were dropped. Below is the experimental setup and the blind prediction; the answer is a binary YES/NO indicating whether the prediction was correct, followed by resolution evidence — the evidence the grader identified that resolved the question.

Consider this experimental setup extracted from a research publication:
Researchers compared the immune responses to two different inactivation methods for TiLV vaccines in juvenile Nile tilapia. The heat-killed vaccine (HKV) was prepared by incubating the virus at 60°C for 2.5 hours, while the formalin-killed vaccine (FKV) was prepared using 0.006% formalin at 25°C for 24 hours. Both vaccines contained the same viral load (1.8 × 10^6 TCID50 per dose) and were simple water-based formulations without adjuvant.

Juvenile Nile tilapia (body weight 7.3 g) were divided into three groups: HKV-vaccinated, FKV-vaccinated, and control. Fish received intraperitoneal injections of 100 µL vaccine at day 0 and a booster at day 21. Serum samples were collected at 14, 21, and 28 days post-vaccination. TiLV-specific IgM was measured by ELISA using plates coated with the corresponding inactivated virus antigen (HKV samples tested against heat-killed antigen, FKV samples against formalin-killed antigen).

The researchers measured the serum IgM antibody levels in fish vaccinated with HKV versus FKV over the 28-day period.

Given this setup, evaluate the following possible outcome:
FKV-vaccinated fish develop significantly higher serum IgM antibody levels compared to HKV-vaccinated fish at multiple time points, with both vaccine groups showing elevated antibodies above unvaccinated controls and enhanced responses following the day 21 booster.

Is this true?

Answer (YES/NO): NO